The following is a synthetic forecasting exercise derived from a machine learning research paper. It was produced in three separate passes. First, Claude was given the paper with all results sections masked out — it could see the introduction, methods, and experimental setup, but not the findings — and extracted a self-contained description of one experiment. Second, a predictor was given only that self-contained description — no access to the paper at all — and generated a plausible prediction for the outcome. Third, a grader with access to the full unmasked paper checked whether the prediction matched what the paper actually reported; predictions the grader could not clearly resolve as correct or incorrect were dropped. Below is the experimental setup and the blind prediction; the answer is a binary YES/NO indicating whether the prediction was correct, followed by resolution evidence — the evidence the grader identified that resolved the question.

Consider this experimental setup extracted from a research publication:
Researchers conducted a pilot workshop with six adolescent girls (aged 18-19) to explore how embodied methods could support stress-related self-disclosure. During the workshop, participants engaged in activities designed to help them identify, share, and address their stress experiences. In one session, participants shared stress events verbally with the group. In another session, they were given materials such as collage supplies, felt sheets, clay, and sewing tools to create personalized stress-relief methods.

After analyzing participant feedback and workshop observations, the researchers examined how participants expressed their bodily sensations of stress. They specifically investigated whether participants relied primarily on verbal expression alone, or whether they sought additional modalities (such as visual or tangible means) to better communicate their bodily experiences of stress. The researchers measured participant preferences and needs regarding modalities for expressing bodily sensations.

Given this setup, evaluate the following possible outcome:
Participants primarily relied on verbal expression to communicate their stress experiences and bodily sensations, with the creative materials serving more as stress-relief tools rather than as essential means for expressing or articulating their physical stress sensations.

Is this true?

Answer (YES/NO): YES